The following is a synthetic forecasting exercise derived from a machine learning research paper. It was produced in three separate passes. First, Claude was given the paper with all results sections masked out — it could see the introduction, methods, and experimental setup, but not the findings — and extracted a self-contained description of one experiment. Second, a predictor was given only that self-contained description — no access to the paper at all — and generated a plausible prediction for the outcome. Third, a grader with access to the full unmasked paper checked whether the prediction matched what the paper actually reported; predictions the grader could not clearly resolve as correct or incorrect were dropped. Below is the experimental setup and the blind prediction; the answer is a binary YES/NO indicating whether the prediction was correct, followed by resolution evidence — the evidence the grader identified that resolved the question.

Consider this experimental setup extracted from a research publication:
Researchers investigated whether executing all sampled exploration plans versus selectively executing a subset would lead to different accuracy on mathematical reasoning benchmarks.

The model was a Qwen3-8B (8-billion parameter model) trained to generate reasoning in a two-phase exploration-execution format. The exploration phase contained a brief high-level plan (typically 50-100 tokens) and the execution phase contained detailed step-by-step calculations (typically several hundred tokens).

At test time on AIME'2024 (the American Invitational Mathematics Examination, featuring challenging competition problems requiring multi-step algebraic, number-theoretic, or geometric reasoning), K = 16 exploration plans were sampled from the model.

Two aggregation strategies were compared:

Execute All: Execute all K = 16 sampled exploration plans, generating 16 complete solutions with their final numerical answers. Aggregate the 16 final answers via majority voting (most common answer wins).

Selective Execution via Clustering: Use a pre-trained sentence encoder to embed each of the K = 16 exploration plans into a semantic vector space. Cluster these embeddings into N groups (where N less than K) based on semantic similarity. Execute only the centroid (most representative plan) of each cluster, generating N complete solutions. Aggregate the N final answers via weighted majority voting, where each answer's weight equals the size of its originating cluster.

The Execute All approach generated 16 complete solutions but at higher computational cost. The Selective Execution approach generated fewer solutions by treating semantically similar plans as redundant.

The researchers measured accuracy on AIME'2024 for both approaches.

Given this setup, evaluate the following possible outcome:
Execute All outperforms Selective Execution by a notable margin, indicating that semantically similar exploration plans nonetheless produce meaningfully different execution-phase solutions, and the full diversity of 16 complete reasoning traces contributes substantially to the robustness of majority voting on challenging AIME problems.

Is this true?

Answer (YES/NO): NO